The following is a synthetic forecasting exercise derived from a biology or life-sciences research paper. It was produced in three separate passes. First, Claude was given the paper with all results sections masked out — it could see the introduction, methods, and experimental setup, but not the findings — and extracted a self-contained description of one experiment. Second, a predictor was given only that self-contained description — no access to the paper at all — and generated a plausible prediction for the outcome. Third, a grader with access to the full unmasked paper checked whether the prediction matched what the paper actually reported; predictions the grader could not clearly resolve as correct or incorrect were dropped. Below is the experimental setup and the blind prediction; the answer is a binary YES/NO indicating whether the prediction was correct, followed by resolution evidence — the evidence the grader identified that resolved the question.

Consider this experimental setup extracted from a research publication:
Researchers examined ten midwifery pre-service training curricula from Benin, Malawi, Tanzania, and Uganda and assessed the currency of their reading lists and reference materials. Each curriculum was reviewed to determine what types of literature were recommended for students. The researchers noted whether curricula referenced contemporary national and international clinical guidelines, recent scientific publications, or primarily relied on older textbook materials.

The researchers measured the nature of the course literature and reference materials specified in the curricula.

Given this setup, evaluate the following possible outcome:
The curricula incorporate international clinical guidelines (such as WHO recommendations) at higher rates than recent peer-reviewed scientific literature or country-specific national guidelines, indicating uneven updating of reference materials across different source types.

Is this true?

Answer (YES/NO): NO